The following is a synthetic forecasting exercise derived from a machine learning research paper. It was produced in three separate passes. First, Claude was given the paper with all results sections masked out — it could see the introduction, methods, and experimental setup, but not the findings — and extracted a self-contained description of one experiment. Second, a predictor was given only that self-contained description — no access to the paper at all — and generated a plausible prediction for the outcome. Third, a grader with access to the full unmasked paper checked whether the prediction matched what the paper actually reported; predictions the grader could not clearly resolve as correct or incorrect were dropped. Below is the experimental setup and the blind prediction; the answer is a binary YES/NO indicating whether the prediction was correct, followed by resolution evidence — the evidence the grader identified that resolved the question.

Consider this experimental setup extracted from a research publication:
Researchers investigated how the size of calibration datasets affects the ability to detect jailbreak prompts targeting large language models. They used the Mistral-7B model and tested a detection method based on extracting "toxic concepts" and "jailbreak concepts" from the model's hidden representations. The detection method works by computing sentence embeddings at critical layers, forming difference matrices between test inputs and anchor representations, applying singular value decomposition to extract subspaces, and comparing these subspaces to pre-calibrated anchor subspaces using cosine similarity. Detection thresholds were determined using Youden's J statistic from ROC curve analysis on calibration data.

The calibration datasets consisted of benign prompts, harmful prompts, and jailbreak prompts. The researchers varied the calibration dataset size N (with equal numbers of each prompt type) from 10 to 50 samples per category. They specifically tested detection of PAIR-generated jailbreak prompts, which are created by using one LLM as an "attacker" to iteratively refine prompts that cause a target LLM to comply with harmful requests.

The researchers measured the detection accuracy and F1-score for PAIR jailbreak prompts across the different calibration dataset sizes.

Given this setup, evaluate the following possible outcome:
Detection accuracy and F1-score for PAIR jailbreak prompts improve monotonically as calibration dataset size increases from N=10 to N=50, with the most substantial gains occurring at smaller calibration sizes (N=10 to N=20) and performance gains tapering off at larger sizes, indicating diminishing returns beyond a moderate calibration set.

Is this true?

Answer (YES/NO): NO